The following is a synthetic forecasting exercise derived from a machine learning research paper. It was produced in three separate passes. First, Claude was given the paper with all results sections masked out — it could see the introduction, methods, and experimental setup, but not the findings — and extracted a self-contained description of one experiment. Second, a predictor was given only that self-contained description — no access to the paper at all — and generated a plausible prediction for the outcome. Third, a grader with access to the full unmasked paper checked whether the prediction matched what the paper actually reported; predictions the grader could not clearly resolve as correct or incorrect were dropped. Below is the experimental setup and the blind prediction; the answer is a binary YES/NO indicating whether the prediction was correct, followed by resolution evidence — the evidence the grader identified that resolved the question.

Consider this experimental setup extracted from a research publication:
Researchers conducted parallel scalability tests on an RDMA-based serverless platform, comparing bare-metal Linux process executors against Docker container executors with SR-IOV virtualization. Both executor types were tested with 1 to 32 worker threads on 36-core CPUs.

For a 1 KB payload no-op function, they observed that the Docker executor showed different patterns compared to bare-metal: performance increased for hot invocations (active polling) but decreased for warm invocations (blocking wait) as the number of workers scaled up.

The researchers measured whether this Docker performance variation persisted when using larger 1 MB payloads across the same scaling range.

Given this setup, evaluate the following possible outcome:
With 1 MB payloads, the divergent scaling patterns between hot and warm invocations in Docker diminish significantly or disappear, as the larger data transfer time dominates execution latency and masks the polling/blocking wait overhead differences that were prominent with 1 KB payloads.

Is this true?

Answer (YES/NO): YES